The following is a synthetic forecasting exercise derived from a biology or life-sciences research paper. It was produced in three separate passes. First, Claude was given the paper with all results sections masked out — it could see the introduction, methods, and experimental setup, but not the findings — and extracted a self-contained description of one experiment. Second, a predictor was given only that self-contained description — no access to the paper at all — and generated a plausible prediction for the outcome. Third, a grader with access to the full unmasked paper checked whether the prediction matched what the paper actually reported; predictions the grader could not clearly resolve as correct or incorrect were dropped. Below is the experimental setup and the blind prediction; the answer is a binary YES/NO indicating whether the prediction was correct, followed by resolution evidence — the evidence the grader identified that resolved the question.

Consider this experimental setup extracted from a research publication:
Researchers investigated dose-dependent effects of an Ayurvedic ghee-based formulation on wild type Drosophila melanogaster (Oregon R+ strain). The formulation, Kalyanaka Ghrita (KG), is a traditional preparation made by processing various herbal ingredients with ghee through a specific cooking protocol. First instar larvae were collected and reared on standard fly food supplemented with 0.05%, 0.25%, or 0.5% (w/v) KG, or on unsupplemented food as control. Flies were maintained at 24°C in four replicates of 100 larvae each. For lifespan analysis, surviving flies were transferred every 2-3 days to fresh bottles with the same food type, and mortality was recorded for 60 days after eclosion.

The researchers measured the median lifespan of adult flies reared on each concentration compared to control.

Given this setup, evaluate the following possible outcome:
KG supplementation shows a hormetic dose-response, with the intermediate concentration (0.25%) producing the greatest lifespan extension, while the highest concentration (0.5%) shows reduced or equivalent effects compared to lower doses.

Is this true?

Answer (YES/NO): NO